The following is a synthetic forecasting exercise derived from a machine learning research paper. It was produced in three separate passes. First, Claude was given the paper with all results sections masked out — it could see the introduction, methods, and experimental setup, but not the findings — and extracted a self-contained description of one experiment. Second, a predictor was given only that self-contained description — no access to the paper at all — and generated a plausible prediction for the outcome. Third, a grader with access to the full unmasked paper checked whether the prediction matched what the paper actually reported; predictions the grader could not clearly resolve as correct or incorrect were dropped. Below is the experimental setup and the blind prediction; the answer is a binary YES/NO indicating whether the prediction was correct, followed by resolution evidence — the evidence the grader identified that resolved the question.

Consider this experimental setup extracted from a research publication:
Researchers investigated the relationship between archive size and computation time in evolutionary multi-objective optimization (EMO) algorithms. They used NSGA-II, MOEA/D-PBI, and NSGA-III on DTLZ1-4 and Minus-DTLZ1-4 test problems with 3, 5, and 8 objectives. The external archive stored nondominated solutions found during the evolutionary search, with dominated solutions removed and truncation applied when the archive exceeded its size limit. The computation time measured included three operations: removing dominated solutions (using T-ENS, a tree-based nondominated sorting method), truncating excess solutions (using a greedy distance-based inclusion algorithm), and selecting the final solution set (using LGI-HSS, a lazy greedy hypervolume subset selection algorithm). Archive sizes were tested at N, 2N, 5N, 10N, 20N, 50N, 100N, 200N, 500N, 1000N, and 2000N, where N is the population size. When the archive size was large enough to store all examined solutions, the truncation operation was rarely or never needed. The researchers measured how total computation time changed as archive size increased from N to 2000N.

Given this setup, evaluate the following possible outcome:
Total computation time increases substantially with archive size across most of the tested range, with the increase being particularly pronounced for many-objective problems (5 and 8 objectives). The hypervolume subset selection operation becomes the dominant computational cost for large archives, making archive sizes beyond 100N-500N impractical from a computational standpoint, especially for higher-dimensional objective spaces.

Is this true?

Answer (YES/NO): NO